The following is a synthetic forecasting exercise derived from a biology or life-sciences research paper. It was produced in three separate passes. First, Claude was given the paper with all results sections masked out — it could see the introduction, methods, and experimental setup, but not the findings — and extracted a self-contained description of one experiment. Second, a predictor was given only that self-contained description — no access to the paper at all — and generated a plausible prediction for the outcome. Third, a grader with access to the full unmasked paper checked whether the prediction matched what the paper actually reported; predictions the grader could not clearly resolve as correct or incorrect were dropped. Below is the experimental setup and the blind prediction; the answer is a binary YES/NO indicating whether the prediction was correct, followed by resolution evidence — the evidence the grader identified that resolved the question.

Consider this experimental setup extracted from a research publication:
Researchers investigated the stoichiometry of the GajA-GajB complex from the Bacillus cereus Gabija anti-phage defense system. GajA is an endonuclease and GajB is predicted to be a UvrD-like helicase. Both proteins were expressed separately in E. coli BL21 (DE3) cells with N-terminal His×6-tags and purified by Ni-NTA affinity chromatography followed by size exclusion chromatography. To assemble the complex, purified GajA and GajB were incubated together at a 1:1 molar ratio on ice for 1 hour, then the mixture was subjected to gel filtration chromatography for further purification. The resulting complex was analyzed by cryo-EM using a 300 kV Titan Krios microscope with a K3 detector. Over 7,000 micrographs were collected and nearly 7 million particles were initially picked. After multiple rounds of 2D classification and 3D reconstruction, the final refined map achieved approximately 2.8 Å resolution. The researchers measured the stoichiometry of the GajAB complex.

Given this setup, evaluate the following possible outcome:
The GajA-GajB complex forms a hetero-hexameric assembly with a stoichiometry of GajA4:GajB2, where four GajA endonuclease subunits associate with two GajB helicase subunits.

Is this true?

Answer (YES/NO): NO